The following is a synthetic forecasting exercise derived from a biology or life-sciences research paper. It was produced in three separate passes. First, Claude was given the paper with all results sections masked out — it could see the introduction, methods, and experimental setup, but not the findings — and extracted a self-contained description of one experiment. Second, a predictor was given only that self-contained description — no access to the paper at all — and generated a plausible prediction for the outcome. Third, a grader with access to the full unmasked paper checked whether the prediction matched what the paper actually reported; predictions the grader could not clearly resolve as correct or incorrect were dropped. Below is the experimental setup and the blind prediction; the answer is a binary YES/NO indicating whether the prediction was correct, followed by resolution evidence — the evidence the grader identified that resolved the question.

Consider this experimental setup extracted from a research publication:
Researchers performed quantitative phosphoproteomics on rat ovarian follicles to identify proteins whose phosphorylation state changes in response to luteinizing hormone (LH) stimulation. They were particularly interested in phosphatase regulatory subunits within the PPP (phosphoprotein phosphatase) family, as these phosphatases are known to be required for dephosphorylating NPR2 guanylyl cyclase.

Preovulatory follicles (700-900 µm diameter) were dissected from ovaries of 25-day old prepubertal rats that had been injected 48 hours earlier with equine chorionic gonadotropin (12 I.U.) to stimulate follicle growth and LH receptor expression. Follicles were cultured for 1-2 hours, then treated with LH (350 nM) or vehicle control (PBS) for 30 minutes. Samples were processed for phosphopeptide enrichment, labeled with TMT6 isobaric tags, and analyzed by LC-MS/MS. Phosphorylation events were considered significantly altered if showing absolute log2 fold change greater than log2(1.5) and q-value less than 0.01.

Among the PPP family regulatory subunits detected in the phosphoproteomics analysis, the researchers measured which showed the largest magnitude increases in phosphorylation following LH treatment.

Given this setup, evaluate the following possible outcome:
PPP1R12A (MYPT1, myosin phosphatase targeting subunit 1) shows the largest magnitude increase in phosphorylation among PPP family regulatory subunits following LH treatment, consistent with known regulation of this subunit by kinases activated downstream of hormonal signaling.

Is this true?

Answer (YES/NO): NO